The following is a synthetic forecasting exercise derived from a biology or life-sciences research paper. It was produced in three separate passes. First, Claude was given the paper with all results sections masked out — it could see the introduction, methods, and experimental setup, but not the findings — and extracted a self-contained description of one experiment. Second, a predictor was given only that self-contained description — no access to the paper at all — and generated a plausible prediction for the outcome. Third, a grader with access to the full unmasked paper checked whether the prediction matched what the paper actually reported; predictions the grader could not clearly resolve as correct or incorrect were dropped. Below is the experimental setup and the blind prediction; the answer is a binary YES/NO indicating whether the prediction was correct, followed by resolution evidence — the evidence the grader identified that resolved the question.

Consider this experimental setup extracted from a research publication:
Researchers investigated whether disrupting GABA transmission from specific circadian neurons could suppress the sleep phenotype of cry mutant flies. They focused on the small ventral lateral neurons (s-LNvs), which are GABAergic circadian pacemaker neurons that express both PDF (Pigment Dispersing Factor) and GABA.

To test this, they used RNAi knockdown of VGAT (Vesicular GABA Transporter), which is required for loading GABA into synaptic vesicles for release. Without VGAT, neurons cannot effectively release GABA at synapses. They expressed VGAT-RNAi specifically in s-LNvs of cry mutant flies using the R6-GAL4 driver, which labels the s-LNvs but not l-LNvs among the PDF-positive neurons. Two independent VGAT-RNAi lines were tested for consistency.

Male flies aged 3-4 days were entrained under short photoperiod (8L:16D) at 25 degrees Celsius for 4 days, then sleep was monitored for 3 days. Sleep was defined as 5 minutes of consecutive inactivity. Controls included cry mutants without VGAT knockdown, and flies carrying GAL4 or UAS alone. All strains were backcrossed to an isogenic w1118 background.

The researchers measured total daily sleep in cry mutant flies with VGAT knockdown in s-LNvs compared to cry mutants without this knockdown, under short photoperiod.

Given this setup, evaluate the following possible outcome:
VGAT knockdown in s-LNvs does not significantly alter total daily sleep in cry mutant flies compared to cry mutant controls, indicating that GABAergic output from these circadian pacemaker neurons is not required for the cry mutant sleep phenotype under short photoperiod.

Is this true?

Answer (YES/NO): NO